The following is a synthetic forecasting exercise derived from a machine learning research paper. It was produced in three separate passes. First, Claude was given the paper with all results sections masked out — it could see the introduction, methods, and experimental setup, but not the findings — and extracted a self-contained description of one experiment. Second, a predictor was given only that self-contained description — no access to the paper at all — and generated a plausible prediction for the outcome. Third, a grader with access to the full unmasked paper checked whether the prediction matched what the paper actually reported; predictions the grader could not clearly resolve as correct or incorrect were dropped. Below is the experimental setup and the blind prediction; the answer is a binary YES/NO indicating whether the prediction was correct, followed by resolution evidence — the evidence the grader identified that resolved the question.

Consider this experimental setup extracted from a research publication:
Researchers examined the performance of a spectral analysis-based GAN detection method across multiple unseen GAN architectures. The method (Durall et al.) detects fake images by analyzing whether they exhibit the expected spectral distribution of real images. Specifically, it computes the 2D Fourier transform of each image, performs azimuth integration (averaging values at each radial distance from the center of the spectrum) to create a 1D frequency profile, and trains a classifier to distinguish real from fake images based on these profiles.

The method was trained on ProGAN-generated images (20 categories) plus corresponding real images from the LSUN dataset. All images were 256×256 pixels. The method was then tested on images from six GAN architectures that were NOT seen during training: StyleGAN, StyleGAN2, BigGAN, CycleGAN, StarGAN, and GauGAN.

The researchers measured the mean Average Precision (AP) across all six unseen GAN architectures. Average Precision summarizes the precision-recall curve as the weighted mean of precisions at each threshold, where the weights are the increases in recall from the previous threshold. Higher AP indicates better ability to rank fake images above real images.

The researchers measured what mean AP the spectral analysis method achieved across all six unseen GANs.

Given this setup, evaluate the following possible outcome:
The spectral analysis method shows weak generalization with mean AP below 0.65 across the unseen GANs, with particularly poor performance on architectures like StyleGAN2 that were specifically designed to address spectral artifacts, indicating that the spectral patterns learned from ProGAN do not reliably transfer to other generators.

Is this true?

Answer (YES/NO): YES